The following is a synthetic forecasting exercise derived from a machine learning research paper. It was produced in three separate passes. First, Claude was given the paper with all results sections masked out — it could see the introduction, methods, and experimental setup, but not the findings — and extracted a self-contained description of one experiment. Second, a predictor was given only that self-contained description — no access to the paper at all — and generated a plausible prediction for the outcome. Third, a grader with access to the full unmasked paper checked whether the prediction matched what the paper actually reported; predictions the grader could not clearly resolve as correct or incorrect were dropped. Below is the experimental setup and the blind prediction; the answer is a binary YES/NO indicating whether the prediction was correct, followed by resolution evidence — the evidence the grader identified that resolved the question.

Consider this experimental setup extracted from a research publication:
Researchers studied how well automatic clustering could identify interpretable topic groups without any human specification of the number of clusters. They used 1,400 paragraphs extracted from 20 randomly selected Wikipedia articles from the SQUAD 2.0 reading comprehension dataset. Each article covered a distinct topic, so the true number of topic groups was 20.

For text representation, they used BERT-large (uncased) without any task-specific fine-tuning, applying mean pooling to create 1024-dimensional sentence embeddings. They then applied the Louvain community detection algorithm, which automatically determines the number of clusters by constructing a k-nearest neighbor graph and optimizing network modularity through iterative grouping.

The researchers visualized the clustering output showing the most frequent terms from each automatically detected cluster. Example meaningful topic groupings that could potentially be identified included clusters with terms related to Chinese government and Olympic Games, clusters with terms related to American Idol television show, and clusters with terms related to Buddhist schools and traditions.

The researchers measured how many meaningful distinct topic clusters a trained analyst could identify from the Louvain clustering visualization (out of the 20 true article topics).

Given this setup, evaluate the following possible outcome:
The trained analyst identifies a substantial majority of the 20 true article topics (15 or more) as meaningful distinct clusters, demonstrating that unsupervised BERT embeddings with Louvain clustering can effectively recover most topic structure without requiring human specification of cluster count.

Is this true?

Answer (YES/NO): NO